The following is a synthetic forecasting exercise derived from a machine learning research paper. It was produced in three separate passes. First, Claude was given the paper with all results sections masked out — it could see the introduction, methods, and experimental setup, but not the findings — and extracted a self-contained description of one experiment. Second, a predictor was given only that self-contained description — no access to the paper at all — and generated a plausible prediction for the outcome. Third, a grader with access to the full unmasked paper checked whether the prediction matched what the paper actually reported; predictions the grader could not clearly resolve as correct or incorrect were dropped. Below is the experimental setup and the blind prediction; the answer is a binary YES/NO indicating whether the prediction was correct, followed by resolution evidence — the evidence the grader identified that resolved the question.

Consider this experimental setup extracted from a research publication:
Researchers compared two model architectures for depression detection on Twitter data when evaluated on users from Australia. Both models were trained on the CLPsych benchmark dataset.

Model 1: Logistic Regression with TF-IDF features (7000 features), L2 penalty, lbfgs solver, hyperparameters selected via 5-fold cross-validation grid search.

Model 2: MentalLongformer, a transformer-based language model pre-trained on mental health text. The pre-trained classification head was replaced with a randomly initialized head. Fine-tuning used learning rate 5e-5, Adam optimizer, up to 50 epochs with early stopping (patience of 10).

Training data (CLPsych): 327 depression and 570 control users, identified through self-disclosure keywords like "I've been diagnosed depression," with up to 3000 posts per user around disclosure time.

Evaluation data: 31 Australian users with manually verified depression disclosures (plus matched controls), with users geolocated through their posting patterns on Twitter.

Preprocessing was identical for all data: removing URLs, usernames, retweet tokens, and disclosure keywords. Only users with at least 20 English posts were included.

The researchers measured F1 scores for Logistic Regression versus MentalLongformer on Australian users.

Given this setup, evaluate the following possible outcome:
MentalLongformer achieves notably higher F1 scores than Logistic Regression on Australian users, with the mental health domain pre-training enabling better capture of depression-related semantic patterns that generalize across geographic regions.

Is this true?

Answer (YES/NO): YES